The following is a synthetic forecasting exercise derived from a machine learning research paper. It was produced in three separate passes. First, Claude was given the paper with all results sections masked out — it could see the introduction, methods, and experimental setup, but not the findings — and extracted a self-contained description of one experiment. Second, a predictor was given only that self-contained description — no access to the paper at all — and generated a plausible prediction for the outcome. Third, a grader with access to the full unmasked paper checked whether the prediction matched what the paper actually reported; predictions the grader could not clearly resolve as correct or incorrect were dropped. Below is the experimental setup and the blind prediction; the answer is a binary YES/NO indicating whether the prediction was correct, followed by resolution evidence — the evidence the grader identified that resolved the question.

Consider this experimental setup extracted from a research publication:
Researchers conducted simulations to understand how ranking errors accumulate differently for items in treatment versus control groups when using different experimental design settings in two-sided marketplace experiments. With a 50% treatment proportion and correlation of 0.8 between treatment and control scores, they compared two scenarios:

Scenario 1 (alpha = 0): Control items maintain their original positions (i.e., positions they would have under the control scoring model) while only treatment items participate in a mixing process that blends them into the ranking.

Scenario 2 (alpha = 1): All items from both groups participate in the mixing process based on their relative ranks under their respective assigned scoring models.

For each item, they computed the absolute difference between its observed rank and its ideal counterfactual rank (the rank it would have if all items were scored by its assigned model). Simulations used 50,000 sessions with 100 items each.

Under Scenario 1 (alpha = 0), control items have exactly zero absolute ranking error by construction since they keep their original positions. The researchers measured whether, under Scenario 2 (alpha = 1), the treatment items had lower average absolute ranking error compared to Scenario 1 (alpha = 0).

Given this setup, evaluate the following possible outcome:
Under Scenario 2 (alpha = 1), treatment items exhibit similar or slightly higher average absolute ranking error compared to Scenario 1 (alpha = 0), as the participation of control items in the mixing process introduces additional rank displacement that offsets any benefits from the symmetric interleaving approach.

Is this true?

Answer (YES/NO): NO